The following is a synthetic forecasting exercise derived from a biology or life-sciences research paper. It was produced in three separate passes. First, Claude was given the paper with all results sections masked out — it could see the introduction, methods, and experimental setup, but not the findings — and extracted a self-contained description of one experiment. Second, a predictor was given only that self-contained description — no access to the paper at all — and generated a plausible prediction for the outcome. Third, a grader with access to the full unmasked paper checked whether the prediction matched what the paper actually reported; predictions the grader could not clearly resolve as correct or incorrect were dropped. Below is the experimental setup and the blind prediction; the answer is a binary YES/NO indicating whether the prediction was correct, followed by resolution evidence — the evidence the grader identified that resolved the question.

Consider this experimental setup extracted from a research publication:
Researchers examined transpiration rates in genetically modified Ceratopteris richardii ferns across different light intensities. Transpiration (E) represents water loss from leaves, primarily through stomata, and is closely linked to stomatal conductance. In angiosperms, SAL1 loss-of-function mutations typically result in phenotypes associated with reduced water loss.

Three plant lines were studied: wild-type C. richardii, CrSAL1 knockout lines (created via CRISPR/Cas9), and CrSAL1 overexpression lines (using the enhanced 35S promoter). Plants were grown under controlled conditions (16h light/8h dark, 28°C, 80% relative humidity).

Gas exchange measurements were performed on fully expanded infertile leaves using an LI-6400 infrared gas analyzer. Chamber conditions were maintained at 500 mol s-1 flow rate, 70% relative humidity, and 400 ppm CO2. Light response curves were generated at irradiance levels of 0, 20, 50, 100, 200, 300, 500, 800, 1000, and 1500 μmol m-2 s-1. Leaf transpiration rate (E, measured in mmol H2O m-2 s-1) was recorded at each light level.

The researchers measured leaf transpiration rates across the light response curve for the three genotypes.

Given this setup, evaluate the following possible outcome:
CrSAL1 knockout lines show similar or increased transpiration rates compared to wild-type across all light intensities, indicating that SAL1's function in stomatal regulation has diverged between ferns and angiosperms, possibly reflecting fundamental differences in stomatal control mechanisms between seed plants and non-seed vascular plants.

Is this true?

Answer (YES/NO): NO